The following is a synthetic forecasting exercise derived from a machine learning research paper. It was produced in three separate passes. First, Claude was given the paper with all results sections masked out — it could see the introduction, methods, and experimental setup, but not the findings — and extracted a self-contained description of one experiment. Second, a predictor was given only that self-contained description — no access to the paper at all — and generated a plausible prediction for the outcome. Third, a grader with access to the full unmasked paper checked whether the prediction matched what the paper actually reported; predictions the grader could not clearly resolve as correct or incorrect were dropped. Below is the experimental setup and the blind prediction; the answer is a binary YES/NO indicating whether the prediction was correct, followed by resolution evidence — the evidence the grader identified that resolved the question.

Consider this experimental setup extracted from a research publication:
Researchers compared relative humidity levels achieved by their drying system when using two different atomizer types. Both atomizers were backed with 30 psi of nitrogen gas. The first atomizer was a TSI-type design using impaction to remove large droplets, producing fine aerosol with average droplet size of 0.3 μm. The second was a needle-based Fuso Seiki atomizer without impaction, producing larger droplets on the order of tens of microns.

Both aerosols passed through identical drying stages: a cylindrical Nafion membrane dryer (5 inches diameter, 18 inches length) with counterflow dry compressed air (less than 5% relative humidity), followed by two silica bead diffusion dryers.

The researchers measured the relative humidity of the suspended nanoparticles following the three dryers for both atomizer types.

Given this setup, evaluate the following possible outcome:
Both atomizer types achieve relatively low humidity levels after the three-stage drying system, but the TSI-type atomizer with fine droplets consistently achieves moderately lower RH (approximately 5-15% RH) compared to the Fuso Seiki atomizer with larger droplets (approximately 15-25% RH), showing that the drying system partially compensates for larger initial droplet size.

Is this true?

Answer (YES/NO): NO